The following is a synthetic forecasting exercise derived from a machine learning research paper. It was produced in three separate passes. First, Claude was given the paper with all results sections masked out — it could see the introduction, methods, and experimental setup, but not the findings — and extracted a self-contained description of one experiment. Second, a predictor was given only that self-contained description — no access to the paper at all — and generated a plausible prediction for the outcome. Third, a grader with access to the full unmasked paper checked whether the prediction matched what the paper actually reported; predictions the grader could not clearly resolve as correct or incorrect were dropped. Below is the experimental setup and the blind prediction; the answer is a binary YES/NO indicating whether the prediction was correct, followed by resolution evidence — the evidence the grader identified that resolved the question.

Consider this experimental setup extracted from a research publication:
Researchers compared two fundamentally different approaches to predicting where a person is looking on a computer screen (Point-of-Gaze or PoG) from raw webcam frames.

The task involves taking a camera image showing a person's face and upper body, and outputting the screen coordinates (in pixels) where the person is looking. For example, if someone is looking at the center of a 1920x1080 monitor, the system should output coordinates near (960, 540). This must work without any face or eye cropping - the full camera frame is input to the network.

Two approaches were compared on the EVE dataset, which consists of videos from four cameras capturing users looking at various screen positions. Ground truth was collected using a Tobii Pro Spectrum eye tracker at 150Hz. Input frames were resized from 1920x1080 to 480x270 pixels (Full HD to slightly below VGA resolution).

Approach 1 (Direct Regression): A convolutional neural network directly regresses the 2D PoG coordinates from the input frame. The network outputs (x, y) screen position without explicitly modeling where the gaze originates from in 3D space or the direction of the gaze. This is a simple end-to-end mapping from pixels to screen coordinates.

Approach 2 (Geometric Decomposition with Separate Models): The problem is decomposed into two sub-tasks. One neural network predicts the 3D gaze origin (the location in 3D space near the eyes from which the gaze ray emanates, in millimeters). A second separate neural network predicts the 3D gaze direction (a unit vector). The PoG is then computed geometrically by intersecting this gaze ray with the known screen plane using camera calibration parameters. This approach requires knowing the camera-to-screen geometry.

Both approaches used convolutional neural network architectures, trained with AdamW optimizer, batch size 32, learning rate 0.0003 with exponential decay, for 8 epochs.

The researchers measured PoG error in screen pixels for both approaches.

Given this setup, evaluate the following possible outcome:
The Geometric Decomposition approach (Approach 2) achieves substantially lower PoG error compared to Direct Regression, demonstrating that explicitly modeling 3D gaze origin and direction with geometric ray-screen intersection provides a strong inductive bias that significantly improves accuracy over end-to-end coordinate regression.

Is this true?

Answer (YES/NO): NO